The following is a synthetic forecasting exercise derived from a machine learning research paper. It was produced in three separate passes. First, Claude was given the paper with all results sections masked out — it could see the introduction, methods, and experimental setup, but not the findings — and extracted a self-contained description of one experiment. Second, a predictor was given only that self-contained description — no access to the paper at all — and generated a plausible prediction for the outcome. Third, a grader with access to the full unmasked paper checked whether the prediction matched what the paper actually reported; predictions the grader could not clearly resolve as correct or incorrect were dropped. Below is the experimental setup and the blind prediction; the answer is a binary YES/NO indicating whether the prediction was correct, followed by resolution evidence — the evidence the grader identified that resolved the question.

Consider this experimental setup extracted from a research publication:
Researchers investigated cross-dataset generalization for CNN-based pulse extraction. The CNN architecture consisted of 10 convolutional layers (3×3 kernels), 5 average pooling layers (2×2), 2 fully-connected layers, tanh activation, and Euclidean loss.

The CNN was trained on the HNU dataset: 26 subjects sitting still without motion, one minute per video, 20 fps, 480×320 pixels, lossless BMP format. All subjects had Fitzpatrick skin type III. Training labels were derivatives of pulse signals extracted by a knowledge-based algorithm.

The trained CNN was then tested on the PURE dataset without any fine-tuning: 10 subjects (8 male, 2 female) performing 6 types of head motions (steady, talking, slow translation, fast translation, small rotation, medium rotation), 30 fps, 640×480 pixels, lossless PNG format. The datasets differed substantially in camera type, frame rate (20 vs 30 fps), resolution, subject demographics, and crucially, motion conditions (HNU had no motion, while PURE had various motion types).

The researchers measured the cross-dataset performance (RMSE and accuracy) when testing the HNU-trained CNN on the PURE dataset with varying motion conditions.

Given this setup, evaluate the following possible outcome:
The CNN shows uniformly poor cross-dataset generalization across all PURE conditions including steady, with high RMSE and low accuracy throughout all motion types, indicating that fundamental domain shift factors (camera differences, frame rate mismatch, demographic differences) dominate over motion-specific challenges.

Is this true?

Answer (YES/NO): NO